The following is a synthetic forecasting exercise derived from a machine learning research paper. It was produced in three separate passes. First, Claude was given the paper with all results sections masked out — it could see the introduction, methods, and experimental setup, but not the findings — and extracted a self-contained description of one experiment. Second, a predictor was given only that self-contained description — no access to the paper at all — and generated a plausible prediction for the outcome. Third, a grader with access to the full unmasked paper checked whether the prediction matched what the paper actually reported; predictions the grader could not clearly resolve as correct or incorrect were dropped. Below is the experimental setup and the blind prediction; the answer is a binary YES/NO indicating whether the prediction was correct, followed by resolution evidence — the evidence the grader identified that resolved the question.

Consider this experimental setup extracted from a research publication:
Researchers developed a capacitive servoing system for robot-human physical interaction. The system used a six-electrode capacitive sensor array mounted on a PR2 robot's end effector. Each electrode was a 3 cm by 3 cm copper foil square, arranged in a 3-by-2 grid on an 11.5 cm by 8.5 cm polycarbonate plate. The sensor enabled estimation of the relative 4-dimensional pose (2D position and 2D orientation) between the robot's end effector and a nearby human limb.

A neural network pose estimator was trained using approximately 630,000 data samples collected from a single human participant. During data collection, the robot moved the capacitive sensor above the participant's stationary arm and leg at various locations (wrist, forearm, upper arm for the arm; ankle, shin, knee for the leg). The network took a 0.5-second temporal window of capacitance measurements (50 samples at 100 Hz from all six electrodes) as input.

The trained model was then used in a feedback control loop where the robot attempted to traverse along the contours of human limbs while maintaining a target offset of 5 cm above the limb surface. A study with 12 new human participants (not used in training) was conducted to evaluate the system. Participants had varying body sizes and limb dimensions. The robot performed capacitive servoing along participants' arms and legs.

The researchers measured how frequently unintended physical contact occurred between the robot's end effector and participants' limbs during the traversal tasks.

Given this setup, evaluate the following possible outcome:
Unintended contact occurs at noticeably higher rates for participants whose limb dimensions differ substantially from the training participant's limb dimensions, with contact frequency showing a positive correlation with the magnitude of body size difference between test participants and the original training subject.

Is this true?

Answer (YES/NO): NO